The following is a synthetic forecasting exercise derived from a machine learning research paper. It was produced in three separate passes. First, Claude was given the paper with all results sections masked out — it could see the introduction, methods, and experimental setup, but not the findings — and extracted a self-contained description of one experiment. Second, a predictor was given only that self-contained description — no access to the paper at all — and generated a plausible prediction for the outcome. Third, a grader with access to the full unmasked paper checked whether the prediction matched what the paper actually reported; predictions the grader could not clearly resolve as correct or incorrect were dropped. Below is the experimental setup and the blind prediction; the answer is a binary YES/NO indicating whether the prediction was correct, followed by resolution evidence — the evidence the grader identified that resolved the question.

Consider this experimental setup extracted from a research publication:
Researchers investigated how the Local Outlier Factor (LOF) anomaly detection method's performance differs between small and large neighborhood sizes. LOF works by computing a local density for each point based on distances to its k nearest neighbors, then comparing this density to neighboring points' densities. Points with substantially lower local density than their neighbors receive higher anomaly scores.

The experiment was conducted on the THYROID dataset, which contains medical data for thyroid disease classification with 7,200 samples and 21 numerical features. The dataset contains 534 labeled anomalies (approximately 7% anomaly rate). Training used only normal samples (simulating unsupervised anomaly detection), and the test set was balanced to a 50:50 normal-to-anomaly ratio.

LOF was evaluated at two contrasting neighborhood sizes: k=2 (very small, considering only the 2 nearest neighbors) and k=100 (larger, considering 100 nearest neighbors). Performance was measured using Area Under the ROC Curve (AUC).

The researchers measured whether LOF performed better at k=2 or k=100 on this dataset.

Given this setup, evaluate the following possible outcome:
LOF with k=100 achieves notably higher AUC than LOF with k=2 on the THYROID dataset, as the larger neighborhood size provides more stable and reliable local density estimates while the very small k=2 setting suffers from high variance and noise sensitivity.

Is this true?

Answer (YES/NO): NO